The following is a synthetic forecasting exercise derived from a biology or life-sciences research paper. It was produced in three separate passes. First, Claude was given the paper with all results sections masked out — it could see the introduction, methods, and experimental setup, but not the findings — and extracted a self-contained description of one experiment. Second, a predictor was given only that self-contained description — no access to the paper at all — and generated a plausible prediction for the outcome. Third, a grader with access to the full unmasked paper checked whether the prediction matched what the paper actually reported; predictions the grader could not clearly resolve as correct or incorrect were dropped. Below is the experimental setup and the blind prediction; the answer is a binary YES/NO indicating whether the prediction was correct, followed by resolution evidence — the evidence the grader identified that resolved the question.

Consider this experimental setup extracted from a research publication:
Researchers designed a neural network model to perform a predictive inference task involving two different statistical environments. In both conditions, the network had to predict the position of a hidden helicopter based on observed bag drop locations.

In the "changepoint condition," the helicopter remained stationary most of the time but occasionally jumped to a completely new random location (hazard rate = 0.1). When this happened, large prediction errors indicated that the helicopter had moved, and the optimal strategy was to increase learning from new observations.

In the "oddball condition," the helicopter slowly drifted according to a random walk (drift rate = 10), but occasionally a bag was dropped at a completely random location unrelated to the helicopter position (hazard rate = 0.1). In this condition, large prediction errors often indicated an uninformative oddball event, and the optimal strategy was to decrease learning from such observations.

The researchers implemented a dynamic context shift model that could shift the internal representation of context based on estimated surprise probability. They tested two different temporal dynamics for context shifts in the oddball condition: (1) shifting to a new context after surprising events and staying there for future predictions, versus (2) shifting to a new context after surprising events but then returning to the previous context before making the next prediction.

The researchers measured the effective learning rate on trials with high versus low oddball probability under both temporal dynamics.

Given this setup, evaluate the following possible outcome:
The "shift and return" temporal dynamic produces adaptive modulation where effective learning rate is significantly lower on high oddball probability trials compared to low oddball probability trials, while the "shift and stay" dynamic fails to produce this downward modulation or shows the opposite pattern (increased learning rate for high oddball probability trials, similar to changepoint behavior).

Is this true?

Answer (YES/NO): YES